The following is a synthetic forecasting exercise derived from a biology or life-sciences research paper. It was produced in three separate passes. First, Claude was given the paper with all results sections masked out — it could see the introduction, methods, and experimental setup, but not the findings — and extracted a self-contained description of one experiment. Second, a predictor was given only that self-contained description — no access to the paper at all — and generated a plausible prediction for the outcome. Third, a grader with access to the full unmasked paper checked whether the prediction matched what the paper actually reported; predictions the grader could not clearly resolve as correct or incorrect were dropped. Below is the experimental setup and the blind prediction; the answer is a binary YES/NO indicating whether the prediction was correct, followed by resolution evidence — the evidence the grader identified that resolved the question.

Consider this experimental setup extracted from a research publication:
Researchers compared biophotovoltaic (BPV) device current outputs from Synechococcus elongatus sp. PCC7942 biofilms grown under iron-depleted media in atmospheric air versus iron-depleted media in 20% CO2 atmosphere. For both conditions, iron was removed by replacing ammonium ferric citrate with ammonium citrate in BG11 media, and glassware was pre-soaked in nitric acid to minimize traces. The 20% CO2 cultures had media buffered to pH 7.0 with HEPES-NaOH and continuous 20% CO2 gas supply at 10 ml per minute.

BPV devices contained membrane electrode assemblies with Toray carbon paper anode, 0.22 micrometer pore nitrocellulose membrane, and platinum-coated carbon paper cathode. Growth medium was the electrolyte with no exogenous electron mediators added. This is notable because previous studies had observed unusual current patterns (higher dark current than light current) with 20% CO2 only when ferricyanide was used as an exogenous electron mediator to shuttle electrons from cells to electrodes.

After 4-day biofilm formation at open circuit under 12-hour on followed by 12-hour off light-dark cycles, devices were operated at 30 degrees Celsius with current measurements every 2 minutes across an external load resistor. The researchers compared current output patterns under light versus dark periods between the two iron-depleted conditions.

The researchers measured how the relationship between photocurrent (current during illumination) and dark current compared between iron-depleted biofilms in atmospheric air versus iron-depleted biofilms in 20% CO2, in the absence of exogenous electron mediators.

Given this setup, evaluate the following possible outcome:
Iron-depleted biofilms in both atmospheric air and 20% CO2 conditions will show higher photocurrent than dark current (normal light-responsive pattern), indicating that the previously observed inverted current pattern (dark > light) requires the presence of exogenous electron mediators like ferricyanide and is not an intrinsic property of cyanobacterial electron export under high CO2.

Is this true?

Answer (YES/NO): NO